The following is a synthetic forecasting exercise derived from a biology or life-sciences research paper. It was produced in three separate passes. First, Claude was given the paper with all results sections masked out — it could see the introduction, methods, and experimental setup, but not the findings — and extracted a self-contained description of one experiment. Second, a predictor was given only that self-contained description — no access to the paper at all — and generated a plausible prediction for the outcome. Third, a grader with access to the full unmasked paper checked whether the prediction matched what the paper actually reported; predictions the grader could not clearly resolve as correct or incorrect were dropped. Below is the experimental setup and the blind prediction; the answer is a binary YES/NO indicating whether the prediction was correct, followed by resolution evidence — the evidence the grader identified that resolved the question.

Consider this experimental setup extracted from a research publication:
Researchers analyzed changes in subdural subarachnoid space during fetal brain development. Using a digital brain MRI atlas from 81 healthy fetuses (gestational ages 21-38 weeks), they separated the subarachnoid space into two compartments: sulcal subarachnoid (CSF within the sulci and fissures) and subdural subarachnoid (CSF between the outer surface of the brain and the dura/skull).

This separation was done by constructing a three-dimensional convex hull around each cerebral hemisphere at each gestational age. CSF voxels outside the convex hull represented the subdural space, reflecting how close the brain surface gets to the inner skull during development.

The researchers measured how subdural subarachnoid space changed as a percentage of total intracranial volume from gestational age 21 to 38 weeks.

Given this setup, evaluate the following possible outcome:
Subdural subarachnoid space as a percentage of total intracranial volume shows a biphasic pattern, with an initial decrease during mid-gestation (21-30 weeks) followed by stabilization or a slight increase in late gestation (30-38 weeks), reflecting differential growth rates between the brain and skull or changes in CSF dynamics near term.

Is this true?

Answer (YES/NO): NO